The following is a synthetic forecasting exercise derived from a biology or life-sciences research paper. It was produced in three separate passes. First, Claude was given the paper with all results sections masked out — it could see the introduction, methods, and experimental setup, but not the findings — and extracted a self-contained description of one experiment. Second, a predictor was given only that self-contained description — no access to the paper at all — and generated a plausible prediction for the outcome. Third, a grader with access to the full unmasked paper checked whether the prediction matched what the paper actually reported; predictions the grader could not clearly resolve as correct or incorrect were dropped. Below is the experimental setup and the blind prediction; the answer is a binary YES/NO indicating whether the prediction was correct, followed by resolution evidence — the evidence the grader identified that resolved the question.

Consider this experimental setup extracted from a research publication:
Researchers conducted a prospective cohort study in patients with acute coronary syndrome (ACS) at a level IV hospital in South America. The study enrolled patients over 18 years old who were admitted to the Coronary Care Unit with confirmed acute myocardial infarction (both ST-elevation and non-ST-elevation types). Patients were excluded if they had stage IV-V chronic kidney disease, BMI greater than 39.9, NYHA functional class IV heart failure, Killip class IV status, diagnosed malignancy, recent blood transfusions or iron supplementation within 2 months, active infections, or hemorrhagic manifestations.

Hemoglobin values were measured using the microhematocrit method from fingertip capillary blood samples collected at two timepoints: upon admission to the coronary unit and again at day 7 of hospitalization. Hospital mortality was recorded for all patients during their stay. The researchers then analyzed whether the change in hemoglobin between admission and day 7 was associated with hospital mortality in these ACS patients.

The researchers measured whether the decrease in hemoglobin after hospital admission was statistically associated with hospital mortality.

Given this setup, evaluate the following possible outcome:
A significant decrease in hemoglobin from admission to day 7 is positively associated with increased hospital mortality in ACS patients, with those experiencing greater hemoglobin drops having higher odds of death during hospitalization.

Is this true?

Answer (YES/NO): NO